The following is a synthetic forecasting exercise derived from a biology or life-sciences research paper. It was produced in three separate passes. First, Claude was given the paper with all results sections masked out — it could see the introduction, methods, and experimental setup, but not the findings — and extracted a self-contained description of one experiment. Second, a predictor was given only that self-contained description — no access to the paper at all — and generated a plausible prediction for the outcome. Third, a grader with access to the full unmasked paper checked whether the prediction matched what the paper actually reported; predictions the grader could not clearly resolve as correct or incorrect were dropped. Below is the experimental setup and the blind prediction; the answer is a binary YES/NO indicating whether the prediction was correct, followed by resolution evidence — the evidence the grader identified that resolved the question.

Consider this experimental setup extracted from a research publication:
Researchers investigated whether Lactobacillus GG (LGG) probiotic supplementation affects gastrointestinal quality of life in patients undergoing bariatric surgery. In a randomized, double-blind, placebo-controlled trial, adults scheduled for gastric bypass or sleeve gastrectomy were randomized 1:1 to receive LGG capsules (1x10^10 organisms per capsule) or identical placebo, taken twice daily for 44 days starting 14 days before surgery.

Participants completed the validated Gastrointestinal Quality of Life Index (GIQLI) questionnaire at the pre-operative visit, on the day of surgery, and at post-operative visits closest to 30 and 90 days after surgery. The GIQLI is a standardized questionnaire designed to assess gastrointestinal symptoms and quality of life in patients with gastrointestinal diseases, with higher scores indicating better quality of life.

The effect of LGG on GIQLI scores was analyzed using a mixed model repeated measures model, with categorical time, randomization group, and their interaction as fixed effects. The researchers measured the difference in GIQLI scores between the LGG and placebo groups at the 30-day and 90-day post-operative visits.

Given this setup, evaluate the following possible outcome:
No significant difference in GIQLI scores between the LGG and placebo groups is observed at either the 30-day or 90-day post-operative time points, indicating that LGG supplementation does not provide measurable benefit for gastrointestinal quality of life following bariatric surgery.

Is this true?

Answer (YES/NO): YES